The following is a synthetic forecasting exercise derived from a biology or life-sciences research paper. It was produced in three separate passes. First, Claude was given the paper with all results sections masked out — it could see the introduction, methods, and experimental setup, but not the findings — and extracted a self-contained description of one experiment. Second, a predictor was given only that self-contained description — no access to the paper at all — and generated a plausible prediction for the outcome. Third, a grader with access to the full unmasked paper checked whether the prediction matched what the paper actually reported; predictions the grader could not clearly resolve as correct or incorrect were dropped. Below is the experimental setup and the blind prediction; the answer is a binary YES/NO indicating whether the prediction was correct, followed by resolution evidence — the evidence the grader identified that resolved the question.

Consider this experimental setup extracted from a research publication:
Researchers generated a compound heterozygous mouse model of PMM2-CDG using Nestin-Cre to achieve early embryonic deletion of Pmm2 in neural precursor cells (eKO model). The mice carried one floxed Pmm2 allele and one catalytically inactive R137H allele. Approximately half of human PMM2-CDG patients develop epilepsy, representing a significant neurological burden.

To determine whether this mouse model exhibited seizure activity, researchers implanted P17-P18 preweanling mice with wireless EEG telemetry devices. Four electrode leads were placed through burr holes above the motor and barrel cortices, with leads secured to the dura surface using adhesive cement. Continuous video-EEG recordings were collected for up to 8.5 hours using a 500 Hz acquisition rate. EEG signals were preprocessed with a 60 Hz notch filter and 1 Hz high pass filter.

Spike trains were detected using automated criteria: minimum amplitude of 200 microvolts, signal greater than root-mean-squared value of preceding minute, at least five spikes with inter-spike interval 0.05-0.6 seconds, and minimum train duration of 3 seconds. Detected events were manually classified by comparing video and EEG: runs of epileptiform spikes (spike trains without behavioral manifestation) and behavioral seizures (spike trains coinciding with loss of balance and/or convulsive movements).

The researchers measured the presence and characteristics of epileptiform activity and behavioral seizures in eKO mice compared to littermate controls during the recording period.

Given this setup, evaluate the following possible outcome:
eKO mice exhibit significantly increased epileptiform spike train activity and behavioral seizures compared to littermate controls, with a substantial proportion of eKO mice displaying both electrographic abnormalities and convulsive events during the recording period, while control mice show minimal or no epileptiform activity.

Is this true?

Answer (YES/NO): YES